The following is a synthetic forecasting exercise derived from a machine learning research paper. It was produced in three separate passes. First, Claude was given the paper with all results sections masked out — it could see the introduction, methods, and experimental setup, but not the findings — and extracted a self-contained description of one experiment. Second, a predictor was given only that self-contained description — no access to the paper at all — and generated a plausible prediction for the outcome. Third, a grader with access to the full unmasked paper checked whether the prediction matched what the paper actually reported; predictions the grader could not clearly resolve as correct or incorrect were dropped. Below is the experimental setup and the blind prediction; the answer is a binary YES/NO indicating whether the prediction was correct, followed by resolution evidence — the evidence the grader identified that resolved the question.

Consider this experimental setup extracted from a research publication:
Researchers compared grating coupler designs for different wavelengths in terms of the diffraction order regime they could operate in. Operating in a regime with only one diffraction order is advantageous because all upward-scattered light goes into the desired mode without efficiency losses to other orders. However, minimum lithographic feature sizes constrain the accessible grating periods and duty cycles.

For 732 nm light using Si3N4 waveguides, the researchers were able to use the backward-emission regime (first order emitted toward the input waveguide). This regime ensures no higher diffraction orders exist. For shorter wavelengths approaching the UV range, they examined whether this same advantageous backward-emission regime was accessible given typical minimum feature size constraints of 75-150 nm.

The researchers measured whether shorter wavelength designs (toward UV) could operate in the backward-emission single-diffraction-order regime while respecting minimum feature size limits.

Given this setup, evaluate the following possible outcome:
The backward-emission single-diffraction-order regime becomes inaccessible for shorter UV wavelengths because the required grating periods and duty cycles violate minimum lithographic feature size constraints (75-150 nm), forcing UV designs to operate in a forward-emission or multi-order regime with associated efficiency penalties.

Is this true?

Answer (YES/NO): YES